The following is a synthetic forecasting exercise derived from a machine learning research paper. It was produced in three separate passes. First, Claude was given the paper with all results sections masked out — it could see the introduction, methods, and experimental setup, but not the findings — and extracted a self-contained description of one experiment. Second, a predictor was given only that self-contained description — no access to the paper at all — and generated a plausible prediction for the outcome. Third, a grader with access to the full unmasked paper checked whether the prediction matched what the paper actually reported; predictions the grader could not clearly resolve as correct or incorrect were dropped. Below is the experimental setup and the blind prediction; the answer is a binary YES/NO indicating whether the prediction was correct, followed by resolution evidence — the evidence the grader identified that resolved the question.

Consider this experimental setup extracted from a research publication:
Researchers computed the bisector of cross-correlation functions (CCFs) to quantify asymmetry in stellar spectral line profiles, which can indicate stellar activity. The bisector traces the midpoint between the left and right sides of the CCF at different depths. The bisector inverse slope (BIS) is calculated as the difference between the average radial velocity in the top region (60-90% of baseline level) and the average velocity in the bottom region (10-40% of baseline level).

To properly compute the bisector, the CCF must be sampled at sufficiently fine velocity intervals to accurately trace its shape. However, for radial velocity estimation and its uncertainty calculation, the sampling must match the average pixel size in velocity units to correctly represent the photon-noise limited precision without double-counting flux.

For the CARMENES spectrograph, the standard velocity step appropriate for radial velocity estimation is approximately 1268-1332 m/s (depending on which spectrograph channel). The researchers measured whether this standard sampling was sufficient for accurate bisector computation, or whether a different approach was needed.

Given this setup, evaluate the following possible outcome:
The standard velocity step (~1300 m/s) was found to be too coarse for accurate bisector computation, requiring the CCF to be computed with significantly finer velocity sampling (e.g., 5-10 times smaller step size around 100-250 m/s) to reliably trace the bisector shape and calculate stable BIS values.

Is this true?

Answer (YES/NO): YES